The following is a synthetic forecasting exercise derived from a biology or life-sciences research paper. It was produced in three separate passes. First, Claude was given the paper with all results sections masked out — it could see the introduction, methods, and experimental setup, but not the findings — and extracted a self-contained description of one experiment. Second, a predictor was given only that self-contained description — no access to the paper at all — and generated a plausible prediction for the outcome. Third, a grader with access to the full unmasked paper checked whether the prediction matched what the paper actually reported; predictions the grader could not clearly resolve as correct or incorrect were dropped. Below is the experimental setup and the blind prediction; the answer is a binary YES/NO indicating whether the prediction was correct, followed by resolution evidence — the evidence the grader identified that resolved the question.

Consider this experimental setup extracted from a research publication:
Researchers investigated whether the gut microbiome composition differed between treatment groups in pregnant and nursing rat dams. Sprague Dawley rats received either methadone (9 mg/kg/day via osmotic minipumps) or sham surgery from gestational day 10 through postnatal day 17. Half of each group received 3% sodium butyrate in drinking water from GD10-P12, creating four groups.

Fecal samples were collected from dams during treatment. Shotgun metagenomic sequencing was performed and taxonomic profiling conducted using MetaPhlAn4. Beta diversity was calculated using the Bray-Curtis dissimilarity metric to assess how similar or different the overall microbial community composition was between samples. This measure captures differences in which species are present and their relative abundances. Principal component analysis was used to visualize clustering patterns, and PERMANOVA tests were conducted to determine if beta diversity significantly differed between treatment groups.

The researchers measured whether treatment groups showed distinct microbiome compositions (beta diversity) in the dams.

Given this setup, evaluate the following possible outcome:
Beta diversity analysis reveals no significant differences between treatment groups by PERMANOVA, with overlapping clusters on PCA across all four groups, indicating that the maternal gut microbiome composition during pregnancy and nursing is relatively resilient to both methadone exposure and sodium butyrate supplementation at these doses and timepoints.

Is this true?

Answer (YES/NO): NO